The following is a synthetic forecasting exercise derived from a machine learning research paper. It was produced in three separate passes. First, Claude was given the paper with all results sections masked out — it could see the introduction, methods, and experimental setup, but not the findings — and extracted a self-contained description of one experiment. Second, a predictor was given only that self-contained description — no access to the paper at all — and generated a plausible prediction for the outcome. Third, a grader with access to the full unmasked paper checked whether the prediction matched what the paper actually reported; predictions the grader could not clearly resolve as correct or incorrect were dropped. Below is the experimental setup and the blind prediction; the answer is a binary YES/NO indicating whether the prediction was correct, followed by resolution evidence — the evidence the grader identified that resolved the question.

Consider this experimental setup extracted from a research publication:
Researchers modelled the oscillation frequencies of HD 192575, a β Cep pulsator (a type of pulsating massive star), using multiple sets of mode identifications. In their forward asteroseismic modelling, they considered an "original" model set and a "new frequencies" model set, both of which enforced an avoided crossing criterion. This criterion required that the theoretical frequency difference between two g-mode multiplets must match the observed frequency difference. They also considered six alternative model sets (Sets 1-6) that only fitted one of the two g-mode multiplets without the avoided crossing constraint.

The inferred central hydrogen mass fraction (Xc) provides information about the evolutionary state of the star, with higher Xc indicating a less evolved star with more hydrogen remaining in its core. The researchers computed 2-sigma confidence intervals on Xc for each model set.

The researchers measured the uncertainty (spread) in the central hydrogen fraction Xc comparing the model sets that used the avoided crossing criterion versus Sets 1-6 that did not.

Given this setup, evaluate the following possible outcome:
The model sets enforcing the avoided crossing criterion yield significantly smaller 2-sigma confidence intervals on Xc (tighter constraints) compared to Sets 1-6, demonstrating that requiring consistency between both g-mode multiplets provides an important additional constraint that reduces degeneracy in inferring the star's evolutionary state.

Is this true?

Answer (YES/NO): YES